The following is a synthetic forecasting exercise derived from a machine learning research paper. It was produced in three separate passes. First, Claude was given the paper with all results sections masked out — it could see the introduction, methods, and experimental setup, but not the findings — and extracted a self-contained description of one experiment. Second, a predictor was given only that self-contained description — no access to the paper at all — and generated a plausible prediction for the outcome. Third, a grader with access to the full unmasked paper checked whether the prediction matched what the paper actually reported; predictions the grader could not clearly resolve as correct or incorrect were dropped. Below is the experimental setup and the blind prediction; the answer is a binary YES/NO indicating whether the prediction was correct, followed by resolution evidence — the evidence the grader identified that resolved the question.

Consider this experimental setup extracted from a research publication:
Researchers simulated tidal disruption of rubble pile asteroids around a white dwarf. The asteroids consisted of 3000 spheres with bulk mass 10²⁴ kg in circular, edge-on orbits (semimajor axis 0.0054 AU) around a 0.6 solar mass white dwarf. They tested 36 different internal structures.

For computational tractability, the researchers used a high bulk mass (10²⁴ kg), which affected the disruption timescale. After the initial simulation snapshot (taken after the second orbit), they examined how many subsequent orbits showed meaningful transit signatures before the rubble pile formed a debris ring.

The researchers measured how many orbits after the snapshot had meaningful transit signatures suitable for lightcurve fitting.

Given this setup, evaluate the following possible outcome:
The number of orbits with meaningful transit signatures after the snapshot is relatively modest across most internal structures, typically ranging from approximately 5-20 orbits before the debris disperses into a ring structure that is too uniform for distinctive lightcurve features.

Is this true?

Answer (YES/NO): NO